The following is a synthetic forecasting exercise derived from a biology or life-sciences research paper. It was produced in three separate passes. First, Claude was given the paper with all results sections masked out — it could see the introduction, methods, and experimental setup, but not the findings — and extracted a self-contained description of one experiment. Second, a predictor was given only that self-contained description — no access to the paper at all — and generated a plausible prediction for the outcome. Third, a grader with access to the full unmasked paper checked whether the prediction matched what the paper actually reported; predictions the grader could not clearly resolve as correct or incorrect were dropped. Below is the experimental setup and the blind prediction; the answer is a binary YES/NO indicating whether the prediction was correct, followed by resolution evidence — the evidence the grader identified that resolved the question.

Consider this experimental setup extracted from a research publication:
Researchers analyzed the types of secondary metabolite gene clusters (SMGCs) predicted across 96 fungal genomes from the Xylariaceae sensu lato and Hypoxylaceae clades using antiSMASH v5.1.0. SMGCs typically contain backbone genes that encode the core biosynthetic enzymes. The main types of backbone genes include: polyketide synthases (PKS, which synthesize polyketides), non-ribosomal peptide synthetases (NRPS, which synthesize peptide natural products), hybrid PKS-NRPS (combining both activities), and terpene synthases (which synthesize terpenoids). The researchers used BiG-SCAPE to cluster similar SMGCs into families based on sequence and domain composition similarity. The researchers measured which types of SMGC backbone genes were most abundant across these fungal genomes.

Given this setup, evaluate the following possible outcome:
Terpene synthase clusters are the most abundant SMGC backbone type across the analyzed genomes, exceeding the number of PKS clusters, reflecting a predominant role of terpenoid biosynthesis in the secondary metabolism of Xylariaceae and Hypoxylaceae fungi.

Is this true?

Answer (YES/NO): NO